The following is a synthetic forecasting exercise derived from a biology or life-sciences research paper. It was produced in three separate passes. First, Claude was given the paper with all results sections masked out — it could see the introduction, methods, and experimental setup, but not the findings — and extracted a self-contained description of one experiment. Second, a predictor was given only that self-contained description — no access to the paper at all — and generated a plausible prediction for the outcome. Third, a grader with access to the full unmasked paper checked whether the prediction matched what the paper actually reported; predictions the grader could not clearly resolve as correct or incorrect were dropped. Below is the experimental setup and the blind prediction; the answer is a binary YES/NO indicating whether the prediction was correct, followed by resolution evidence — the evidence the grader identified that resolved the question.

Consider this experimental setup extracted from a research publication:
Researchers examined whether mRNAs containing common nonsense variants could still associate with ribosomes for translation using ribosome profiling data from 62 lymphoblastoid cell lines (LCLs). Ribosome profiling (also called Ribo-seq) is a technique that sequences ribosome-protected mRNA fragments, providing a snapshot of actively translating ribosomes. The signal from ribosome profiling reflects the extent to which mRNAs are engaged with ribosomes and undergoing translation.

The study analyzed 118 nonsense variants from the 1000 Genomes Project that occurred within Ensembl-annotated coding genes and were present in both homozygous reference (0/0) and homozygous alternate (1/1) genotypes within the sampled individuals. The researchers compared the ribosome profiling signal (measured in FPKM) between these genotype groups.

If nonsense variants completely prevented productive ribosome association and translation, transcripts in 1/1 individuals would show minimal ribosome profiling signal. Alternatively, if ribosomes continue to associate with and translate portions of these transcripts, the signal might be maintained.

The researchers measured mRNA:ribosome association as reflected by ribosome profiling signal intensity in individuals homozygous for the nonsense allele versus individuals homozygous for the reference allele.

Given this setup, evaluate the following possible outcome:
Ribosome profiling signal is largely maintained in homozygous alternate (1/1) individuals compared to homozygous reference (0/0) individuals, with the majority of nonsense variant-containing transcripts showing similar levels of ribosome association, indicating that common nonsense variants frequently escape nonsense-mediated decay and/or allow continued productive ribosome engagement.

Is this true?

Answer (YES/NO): YES